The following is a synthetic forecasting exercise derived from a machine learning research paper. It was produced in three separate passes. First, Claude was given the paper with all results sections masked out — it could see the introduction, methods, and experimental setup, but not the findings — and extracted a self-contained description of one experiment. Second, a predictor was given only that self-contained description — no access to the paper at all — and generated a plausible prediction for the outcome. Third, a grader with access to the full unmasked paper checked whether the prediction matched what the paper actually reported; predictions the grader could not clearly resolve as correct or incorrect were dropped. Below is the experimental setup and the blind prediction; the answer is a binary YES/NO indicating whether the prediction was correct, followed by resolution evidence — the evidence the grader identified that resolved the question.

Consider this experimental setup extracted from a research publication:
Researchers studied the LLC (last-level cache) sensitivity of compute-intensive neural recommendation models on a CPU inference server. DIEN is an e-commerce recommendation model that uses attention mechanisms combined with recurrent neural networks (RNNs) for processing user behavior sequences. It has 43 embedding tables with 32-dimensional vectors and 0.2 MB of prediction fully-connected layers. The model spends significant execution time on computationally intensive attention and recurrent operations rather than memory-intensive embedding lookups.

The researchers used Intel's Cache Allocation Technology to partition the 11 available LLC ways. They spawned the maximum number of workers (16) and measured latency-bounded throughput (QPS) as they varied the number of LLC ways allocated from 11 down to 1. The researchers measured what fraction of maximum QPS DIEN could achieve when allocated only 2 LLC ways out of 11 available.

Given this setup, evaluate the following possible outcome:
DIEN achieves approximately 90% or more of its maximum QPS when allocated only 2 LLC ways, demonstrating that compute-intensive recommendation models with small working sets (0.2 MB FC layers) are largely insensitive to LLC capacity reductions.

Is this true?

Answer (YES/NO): NO